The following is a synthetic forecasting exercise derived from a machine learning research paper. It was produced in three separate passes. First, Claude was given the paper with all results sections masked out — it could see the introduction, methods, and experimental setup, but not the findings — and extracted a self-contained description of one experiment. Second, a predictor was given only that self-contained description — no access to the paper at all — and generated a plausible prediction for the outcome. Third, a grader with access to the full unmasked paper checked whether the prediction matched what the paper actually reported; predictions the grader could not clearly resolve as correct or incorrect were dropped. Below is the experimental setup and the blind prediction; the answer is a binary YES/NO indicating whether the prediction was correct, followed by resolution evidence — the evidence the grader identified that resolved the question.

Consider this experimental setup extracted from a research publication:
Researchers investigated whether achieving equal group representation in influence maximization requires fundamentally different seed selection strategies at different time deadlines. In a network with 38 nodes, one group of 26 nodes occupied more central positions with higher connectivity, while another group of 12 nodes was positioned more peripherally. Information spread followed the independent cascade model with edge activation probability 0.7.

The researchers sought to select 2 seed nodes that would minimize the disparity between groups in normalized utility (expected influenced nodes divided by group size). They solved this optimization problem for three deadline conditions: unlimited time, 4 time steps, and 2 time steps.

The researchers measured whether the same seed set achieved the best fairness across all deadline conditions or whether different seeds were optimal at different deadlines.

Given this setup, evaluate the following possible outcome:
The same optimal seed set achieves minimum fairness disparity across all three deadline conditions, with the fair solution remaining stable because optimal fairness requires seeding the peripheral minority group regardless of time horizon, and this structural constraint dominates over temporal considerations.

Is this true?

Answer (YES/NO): NO